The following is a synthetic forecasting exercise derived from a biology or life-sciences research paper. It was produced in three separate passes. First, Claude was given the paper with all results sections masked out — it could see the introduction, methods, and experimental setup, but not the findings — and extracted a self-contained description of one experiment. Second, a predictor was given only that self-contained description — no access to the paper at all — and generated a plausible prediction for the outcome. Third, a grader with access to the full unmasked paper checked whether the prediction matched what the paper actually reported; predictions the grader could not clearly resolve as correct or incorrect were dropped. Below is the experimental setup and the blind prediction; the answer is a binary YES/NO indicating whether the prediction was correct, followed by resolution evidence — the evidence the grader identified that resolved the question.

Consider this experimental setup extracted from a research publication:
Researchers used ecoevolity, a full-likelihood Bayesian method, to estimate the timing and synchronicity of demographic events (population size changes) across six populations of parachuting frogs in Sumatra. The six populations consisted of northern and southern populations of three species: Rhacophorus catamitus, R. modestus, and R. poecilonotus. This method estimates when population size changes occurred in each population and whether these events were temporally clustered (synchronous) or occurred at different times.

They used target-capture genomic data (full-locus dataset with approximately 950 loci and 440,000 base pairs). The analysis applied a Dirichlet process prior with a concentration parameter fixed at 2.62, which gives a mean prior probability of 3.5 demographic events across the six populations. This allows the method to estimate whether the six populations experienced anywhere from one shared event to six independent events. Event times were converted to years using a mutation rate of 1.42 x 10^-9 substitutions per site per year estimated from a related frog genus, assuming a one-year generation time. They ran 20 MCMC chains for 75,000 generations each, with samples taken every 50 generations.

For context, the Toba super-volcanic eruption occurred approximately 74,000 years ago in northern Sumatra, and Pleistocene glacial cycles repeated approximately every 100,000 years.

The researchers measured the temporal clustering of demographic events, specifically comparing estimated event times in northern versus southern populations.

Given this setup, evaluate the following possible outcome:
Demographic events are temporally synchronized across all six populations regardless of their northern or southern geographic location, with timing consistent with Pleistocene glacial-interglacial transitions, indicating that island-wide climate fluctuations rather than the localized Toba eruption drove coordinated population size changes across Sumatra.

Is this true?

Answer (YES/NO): NO